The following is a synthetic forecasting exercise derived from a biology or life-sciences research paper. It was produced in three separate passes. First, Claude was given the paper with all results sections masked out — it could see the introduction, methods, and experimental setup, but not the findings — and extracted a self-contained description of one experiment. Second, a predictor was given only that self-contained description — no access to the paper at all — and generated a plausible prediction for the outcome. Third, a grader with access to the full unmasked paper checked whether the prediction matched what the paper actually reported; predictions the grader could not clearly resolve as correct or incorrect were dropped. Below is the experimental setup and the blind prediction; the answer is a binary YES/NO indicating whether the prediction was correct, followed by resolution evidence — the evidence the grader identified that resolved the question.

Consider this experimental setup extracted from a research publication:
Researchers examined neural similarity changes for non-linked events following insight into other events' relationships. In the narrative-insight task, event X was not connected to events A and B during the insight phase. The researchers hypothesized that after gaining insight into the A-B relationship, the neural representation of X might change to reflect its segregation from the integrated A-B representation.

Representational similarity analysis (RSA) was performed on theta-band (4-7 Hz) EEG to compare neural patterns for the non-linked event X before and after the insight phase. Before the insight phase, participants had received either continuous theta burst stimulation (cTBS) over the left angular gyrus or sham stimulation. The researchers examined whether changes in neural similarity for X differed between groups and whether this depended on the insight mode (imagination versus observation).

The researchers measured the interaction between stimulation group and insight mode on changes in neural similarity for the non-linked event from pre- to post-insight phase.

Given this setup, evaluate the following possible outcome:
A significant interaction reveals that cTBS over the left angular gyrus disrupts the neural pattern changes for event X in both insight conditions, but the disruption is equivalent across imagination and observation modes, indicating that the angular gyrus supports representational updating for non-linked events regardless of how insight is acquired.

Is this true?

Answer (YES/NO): NO